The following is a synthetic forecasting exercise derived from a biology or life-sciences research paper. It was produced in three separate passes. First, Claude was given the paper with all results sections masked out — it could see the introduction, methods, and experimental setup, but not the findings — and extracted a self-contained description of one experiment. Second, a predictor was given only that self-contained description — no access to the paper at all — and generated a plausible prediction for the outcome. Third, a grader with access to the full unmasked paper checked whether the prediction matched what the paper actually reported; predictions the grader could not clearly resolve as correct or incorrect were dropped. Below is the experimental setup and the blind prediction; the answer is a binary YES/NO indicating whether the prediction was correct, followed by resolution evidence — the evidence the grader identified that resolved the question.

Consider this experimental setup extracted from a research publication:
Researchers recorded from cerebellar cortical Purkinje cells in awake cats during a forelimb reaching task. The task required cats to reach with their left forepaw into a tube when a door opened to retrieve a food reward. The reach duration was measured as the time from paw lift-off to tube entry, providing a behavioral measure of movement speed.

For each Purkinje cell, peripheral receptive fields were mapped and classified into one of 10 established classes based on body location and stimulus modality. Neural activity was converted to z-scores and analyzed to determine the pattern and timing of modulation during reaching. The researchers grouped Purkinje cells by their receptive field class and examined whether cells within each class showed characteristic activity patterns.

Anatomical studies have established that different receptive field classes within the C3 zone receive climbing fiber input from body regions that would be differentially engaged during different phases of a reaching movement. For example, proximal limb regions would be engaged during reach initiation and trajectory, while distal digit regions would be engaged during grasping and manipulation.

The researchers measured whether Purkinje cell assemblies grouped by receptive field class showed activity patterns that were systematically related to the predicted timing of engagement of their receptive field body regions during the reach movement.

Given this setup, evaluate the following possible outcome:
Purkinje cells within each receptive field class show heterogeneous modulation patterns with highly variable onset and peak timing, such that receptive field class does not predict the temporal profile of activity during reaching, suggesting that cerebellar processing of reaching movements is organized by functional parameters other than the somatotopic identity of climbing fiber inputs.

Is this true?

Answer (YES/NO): NO